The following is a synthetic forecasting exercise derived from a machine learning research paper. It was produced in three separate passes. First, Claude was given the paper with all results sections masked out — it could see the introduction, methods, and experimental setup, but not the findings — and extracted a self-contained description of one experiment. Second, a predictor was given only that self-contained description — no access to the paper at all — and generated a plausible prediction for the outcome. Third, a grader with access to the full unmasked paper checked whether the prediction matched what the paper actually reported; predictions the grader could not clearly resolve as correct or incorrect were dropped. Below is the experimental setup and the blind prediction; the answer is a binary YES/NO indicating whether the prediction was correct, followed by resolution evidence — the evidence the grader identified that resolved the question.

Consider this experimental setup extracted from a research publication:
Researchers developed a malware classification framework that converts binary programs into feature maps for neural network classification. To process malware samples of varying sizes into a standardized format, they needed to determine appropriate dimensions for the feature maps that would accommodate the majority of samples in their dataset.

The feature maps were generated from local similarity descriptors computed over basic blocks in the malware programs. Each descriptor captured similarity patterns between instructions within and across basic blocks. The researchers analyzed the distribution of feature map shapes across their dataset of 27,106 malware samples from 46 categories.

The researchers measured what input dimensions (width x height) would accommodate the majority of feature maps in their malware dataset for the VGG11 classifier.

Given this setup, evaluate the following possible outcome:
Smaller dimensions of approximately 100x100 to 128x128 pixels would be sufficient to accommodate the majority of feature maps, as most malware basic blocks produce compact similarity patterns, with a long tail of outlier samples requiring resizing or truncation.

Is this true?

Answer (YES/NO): NO